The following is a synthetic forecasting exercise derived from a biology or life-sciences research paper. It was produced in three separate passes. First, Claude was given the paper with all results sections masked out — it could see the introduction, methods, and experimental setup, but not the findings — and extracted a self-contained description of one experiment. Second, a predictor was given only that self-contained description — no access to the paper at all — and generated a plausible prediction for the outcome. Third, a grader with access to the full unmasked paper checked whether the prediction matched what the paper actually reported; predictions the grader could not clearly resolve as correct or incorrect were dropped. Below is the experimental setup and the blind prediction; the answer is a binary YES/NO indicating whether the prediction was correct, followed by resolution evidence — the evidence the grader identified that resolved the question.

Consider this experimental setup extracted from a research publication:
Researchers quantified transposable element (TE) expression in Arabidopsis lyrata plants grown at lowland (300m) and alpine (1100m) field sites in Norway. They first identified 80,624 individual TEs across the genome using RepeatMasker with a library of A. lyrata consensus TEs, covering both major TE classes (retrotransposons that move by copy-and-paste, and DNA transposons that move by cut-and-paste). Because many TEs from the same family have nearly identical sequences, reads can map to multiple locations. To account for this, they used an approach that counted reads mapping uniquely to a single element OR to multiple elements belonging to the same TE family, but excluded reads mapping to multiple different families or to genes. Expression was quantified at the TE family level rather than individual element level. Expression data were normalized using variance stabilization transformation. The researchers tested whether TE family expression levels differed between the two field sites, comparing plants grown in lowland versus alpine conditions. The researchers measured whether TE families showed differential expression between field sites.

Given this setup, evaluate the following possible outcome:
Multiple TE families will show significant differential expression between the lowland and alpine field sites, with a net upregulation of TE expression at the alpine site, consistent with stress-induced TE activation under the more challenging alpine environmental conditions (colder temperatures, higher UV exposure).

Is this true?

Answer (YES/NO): YES